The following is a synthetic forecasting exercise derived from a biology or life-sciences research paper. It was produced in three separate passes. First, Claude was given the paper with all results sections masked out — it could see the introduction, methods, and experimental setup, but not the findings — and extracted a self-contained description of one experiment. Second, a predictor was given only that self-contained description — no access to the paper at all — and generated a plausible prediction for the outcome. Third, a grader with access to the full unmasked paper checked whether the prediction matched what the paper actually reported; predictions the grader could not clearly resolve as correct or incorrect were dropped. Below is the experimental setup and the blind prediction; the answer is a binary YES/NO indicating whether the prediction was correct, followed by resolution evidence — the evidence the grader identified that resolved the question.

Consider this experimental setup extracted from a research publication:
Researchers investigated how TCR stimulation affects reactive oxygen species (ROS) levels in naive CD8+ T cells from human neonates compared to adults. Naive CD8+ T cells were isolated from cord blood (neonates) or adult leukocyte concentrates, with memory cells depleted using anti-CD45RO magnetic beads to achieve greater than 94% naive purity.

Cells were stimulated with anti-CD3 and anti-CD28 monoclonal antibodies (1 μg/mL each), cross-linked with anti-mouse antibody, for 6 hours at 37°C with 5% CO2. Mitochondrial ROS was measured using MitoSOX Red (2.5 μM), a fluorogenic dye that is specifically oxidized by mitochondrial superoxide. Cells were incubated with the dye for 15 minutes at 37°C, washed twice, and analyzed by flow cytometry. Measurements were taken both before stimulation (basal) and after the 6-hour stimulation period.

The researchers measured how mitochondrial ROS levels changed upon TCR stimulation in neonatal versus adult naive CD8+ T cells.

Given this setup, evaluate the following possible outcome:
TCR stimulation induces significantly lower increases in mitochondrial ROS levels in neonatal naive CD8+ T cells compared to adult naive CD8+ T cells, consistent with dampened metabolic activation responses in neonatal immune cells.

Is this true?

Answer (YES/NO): NO